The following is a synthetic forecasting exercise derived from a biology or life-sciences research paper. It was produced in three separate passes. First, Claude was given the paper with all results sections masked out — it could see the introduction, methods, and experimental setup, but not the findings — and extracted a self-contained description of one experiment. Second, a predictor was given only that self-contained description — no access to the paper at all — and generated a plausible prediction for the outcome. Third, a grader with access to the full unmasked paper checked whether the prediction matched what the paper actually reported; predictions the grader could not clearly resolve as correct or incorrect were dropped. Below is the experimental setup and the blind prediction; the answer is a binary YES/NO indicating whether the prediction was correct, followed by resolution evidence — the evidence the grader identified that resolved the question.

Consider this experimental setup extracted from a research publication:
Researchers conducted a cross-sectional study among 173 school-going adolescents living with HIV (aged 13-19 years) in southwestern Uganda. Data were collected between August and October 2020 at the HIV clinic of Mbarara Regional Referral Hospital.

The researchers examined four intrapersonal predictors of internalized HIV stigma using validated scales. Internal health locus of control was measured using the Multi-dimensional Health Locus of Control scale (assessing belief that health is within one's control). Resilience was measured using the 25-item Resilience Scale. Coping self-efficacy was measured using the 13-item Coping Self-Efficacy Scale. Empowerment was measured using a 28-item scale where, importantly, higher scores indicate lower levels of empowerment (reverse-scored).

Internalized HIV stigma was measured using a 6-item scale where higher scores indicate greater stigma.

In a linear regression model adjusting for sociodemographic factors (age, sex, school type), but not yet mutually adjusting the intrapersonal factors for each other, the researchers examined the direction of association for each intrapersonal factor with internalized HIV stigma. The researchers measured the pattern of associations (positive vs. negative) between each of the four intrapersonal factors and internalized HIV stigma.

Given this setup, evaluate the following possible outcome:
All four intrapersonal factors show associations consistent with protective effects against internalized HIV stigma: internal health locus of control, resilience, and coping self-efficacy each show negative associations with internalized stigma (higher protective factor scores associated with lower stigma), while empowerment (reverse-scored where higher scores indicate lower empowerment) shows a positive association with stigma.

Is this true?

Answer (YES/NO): YES